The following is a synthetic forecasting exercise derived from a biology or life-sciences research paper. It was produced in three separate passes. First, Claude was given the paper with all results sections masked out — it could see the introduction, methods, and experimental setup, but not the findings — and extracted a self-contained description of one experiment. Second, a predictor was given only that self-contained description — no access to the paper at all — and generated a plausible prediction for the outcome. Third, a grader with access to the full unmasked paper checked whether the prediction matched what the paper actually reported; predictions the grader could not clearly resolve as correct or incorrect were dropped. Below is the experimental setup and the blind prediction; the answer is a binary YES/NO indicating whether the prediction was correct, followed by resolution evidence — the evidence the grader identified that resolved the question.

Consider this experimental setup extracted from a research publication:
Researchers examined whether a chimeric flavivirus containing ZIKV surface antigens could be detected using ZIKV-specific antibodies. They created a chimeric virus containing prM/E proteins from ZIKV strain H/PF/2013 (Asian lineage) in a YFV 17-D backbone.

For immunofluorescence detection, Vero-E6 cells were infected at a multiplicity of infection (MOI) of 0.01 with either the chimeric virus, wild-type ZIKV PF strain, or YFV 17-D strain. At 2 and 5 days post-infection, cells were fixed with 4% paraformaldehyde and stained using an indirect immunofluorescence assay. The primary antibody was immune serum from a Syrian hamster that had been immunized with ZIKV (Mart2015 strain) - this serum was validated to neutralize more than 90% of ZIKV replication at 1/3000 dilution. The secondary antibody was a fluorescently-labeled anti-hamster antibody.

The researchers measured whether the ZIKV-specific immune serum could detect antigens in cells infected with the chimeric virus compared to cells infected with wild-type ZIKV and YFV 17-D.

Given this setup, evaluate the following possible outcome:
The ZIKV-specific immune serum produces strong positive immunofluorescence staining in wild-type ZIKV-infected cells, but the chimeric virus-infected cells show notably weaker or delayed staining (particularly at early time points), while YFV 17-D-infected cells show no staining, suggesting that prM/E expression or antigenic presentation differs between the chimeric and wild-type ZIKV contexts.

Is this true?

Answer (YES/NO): NO